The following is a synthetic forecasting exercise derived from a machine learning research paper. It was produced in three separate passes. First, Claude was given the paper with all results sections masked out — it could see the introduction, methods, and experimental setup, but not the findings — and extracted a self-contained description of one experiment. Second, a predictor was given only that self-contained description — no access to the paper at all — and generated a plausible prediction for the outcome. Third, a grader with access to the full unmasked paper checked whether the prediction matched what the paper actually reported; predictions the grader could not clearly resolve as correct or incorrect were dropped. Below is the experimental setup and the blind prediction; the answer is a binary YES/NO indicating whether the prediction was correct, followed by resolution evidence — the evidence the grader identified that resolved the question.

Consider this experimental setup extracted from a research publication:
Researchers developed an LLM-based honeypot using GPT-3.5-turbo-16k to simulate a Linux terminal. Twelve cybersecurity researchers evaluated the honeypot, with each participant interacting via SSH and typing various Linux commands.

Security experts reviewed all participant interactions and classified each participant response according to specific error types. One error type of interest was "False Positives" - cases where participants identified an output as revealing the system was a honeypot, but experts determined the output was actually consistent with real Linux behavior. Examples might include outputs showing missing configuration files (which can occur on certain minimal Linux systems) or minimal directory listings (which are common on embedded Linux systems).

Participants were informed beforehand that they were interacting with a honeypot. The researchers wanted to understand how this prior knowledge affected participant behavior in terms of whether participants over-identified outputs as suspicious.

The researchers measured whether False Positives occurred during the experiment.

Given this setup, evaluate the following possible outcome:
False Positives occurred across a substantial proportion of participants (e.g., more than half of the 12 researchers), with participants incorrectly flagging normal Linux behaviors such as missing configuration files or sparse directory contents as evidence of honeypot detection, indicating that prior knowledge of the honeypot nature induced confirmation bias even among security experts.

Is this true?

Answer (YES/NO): NO